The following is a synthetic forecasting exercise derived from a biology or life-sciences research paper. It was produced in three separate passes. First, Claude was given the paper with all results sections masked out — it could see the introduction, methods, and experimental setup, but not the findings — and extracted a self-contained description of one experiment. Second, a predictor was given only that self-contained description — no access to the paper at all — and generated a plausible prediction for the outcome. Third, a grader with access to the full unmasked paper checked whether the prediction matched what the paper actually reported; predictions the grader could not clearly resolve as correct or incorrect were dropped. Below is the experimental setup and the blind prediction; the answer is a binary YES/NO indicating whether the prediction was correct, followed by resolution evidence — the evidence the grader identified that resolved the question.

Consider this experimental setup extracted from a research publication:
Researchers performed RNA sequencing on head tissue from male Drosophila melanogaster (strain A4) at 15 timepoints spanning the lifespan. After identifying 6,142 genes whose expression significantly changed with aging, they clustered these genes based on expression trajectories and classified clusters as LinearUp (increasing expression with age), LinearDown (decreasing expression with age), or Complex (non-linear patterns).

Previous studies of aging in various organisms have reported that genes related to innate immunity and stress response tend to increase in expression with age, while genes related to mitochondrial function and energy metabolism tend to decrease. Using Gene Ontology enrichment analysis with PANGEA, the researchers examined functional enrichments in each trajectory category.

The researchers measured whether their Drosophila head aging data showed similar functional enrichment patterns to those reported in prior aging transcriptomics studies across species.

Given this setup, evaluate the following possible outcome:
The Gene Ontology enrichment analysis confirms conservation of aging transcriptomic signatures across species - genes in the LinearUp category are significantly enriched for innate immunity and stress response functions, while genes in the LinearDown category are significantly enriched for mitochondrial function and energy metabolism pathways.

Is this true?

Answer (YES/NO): YES